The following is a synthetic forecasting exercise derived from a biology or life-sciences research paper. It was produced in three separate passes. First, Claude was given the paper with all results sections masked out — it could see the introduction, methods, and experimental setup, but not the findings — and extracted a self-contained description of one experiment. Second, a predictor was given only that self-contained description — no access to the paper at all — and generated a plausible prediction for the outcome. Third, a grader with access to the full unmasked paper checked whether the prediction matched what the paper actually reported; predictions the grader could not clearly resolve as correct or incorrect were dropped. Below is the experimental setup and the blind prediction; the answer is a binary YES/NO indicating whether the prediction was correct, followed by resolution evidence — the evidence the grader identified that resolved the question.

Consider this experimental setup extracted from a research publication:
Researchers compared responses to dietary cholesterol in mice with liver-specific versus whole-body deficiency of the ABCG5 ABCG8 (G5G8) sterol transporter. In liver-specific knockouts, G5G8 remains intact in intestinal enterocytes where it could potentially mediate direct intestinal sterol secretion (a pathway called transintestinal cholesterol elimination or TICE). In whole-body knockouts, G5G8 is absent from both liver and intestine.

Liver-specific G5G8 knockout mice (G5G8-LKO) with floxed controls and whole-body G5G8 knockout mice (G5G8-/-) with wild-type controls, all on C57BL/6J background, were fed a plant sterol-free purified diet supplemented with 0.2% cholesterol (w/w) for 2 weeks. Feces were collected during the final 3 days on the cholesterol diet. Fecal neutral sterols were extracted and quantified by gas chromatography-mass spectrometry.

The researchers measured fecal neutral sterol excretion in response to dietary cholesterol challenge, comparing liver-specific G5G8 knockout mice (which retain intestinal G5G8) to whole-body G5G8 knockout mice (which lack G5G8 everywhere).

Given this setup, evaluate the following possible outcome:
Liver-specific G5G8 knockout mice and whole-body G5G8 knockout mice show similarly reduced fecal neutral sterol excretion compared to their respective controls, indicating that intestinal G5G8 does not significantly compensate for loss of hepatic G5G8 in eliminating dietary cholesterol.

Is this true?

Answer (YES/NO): YES